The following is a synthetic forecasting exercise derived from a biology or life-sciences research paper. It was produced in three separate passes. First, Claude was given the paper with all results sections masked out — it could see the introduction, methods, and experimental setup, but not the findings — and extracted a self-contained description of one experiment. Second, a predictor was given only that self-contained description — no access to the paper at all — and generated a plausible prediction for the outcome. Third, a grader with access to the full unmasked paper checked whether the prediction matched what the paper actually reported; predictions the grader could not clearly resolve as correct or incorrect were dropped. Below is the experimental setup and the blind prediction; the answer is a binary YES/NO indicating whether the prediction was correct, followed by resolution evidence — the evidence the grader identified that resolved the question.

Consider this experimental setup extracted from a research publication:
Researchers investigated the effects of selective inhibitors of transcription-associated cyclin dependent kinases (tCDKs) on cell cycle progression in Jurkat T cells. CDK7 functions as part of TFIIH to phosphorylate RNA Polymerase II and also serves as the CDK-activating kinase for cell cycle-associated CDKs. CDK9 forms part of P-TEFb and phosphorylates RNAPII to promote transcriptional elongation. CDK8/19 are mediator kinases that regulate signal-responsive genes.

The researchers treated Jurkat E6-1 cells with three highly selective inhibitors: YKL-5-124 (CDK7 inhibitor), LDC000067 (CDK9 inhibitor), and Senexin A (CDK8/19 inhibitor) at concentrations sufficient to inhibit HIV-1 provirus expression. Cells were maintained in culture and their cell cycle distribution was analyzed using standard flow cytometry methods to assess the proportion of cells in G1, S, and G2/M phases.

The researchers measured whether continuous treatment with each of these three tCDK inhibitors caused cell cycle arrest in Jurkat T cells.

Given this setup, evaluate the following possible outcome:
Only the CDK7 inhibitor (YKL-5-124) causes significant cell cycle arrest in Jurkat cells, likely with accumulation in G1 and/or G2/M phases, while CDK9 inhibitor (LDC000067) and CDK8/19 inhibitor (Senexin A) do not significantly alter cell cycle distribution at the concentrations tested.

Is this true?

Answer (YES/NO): YES